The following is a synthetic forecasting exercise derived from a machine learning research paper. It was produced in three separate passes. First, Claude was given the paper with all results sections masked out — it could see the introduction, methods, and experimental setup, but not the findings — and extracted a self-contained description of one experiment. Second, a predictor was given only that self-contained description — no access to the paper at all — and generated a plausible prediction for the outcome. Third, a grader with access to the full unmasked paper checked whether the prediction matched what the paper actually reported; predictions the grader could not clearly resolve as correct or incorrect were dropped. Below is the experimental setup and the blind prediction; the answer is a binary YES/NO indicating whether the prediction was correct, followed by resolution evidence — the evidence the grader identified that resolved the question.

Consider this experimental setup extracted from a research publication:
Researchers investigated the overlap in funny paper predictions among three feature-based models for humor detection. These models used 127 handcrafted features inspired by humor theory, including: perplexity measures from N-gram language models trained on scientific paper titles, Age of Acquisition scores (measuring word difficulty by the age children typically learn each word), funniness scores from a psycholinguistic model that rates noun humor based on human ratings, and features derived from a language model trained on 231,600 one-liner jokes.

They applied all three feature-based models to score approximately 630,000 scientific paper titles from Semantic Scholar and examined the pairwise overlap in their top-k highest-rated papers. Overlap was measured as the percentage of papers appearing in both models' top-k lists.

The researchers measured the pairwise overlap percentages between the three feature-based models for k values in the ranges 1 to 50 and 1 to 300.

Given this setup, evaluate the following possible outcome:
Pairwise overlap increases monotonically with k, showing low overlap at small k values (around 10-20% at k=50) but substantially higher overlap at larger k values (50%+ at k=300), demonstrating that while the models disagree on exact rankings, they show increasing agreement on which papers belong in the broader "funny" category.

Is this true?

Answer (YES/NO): NO